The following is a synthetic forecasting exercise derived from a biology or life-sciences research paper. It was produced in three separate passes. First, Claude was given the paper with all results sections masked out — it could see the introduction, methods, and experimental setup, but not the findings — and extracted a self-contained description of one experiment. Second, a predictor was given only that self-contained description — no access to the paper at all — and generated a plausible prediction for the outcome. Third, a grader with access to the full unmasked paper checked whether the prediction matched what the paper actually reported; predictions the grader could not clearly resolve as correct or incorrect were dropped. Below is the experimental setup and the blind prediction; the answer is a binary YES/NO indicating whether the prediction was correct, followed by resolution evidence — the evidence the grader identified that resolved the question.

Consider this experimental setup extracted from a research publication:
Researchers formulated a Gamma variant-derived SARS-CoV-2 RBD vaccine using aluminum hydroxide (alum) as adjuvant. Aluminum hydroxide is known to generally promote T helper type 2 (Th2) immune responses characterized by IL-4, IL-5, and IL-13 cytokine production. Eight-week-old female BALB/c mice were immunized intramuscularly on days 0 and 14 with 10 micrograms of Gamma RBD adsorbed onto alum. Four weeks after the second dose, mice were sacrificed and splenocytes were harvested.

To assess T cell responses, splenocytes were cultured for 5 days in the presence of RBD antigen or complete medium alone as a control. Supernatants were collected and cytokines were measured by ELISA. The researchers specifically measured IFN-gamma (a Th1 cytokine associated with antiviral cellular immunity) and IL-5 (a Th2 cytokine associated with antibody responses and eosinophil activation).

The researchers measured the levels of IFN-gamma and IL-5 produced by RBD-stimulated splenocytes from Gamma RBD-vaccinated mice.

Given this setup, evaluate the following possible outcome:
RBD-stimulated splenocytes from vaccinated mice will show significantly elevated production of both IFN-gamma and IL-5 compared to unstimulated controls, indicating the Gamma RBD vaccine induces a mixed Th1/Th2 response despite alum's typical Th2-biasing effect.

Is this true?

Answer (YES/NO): YES